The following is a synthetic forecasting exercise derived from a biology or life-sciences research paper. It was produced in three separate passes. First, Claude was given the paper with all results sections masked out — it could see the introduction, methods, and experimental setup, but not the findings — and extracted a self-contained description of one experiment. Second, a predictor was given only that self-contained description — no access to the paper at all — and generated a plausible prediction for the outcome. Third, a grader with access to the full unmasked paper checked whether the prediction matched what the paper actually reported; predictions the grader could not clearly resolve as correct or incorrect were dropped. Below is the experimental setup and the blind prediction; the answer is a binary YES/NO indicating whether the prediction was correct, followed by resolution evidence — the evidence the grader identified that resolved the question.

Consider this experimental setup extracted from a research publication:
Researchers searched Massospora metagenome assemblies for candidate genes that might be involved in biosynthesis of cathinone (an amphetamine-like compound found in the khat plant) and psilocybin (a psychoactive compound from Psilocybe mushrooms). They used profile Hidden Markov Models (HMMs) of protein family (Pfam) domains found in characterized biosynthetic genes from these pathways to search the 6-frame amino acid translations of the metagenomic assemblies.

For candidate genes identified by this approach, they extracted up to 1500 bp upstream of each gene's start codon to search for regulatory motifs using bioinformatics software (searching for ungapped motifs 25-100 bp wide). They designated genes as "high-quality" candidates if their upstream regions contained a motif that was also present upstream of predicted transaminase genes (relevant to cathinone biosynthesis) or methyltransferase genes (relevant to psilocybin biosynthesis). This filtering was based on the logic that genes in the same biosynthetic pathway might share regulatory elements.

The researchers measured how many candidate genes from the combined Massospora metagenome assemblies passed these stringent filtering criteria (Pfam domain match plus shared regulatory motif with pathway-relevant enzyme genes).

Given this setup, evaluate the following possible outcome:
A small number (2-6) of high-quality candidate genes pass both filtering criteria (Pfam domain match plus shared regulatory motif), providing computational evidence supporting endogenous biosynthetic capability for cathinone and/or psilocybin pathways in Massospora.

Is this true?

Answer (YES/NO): NO